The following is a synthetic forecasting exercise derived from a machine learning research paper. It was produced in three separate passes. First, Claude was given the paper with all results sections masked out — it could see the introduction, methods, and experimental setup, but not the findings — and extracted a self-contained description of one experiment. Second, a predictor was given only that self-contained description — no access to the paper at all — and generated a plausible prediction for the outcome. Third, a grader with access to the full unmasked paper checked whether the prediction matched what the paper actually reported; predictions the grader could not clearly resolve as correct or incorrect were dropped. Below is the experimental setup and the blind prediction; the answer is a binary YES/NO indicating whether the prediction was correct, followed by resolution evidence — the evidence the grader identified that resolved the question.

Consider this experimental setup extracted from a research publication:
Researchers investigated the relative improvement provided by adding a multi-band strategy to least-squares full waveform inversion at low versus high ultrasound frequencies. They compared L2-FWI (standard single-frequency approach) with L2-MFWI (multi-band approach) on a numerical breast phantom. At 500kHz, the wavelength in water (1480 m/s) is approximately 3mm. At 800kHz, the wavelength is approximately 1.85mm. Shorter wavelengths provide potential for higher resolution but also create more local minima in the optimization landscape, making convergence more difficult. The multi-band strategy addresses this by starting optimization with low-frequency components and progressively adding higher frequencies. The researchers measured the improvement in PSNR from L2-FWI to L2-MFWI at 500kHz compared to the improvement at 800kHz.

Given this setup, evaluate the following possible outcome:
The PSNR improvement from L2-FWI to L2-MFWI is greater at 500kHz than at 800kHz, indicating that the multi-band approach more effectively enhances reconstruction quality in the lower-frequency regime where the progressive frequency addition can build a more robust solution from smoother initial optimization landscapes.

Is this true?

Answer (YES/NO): YES